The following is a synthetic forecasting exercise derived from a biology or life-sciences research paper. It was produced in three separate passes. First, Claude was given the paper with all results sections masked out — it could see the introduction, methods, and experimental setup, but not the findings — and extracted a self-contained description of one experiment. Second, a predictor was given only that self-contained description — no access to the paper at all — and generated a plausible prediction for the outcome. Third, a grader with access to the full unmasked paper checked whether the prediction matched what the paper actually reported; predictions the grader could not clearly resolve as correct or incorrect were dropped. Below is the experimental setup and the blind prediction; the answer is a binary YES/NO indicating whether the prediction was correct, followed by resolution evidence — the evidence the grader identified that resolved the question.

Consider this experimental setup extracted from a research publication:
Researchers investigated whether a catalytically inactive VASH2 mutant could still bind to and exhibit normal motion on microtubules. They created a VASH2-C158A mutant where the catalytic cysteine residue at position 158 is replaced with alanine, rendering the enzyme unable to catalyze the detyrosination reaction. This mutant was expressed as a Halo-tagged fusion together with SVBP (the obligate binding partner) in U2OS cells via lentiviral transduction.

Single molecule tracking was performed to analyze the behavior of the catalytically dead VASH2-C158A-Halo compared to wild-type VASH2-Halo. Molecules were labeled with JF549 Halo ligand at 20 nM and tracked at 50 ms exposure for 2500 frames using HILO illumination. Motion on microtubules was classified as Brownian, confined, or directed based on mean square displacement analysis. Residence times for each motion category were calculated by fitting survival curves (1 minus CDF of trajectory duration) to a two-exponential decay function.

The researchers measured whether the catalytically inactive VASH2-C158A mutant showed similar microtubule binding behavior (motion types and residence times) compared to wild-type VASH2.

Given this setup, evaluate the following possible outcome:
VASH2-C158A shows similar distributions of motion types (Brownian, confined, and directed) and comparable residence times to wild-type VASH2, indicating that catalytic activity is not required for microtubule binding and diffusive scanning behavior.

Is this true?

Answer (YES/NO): YES